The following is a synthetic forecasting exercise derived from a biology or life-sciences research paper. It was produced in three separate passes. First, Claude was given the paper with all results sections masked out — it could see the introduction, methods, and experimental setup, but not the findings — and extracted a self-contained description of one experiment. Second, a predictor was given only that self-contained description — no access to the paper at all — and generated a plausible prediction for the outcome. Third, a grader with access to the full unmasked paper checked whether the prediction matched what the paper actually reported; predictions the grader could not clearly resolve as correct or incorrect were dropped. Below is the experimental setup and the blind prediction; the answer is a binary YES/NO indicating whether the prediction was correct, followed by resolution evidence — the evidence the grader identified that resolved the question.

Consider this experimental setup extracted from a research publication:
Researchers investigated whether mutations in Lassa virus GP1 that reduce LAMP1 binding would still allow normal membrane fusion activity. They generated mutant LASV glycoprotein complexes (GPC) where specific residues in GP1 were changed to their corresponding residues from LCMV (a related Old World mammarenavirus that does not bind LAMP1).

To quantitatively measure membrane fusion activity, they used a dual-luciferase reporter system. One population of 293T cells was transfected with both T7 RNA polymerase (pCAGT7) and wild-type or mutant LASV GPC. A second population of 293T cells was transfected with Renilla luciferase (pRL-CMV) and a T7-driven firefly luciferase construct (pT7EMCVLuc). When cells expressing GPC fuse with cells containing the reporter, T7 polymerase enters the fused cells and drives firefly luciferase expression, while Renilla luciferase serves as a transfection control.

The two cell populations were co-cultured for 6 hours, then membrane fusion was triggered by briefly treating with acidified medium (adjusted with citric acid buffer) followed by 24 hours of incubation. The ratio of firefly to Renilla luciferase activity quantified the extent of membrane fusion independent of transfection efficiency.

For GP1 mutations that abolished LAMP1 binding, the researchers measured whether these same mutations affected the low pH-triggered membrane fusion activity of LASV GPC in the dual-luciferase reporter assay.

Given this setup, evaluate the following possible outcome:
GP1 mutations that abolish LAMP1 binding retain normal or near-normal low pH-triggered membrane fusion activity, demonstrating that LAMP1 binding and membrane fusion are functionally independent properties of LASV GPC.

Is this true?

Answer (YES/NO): NO